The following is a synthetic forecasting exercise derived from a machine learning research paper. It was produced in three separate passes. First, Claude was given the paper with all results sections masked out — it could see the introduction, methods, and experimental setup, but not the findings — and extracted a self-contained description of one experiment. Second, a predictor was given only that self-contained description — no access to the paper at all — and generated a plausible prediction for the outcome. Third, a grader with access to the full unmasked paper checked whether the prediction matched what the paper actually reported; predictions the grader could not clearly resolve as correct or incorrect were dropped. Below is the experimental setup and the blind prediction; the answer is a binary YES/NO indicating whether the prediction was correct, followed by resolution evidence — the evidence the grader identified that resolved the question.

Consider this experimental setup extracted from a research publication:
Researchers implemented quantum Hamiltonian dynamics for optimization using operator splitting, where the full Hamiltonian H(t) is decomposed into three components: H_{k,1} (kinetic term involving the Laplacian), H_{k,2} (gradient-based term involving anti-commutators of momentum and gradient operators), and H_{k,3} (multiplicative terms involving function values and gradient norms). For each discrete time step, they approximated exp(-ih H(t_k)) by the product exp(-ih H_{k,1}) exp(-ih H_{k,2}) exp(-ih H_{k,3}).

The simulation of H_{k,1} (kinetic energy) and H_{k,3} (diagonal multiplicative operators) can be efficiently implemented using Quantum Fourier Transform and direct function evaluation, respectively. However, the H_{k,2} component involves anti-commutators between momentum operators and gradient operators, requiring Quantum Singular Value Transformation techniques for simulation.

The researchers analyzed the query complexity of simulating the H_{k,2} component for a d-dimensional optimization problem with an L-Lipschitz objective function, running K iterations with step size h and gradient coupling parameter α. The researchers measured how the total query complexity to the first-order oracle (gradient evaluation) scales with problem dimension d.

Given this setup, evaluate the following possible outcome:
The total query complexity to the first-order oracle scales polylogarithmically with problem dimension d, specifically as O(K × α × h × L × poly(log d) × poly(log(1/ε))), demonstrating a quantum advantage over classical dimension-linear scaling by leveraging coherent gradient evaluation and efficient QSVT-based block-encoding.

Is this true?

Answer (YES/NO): NO